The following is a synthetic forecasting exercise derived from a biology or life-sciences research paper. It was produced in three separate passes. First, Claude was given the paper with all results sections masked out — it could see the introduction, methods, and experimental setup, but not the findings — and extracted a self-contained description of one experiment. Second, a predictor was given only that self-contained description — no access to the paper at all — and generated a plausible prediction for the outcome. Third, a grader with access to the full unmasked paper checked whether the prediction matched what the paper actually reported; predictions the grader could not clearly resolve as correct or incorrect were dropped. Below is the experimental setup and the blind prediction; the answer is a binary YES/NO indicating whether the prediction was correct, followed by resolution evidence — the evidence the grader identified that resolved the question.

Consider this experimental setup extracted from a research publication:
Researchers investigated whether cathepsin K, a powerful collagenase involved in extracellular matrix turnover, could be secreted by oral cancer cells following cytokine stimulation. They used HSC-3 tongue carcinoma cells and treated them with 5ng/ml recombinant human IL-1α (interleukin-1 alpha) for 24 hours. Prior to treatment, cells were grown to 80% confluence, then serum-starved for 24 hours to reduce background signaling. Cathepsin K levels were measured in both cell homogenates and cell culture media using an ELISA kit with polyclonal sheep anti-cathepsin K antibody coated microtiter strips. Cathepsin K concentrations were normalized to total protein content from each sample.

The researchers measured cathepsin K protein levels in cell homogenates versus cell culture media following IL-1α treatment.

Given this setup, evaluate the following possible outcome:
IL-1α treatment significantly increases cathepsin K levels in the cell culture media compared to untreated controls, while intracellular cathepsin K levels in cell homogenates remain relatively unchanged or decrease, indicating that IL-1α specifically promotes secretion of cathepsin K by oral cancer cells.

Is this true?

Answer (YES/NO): NO